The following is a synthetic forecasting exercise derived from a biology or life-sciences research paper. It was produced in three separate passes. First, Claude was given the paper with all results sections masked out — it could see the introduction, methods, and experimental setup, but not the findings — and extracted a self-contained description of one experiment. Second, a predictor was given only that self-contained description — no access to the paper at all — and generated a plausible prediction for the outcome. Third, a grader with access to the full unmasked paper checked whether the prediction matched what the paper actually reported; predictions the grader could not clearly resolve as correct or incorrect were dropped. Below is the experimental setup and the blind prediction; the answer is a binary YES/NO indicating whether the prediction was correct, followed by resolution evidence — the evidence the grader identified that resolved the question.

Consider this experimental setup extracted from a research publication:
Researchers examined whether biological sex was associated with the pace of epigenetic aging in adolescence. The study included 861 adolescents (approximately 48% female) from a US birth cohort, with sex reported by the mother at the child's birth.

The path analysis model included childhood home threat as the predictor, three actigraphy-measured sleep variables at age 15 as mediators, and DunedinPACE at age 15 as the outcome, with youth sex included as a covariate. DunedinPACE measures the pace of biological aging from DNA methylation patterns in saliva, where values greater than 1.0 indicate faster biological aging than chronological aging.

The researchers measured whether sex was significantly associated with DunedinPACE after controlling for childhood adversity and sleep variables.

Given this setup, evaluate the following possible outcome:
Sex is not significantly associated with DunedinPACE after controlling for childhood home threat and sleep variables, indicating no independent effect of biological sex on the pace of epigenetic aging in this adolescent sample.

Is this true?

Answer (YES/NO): NO